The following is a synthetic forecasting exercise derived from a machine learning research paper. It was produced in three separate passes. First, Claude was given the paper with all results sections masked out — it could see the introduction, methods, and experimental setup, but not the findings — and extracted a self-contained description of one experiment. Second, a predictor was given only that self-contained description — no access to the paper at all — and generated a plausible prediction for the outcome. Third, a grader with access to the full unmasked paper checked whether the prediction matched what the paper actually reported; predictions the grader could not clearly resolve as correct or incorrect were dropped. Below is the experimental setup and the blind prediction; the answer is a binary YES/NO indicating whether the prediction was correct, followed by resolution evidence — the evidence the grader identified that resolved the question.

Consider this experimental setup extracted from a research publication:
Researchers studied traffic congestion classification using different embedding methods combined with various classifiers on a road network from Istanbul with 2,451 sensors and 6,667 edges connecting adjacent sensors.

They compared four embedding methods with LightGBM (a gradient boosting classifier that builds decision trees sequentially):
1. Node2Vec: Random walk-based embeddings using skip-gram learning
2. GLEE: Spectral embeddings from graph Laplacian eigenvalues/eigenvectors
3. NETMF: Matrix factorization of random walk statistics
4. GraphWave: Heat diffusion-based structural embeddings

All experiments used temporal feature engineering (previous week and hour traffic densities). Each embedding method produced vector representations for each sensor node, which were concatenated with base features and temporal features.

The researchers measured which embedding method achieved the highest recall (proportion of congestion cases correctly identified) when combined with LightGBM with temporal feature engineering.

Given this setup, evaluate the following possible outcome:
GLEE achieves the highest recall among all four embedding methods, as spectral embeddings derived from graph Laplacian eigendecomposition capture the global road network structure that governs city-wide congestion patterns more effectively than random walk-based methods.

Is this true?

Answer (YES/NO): NO